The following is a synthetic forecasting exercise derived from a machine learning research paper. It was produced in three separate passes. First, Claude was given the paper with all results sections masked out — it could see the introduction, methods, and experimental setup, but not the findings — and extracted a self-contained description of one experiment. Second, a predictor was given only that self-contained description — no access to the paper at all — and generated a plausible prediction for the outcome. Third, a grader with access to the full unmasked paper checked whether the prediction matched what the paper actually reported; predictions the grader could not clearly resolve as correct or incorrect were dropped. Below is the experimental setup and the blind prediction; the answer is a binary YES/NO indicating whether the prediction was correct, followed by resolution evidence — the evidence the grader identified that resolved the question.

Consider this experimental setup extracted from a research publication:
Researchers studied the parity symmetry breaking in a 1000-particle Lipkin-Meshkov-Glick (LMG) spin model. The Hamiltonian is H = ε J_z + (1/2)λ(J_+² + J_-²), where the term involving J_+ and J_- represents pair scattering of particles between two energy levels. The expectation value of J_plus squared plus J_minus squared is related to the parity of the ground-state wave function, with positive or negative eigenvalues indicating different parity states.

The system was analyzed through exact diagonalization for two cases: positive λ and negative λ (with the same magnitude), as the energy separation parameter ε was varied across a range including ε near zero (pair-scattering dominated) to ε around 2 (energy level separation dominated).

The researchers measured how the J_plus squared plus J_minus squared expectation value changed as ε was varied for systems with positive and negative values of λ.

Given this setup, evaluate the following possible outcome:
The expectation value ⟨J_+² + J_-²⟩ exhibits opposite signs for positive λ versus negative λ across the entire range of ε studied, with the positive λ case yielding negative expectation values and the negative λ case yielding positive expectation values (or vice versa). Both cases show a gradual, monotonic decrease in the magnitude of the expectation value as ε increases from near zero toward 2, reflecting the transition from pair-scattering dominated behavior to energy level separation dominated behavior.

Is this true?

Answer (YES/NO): NO